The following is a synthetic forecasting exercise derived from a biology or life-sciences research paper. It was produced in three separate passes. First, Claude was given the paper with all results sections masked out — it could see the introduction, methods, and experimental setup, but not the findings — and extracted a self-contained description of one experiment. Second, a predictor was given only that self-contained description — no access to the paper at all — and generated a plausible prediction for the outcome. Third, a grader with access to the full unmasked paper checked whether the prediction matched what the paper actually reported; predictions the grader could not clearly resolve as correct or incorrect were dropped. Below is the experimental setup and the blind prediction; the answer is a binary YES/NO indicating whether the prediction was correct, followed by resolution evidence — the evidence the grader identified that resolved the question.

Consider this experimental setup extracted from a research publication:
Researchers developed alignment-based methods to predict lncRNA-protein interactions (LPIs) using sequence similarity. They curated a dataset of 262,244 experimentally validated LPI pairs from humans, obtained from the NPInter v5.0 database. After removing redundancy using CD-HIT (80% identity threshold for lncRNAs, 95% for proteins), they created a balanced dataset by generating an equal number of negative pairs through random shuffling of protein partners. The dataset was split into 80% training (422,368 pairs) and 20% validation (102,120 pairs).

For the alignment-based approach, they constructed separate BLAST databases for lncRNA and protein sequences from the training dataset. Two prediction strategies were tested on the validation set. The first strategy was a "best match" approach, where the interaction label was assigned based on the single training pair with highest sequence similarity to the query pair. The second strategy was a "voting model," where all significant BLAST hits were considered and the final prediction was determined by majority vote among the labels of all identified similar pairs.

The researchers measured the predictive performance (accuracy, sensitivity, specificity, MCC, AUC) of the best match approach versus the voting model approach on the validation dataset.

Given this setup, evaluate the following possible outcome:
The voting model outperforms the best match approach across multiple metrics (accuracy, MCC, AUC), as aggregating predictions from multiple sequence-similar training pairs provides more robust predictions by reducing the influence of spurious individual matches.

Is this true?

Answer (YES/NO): NO